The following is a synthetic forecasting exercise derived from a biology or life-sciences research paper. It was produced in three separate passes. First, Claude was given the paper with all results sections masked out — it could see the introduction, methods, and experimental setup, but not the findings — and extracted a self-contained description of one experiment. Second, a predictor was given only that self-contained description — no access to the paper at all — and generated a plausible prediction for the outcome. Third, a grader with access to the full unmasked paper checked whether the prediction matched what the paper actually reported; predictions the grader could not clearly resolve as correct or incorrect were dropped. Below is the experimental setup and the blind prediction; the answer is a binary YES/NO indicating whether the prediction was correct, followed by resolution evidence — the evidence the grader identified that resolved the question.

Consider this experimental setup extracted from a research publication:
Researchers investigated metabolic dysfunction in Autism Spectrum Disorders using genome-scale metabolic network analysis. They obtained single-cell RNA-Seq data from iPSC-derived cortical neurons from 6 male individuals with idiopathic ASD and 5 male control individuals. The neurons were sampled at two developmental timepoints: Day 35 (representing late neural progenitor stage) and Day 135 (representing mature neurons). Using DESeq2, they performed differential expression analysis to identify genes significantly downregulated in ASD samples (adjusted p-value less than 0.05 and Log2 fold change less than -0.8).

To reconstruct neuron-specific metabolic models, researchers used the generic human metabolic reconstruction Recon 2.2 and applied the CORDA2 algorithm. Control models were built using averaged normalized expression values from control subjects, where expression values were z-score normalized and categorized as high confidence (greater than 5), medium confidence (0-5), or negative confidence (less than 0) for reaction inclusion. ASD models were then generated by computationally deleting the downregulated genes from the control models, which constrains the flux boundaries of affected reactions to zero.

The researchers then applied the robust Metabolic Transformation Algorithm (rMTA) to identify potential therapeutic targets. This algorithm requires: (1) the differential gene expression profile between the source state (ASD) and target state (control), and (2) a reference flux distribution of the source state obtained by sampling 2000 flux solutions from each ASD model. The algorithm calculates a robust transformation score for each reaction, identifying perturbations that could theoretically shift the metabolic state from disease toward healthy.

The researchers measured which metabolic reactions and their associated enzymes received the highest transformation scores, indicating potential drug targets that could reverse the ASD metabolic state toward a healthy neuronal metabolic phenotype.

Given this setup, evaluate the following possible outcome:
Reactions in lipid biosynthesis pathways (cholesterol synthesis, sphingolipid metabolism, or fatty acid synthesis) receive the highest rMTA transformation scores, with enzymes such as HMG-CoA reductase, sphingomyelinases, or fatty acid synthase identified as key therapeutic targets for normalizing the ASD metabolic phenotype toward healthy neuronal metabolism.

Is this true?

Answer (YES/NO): NO